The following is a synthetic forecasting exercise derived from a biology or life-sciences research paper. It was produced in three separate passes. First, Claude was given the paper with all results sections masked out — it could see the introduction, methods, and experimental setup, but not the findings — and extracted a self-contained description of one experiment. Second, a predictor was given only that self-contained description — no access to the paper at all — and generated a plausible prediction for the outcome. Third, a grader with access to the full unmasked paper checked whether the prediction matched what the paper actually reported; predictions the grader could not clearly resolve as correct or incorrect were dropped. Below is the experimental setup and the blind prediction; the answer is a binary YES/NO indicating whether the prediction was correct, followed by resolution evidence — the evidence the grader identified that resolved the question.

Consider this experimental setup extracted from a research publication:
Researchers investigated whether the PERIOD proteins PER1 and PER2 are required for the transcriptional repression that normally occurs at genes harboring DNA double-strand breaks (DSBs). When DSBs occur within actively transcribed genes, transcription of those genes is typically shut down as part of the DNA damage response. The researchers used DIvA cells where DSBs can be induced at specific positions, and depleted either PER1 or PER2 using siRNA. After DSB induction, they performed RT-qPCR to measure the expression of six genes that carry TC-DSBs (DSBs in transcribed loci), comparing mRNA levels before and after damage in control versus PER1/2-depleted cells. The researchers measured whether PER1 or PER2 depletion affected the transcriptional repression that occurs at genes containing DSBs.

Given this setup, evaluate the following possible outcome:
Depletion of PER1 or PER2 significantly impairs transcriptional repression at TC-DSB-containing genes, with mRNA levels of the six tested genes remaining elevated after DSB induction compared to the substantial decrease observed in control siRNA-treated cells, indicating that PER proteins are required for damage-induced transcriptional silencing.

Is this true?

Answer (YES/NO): NO